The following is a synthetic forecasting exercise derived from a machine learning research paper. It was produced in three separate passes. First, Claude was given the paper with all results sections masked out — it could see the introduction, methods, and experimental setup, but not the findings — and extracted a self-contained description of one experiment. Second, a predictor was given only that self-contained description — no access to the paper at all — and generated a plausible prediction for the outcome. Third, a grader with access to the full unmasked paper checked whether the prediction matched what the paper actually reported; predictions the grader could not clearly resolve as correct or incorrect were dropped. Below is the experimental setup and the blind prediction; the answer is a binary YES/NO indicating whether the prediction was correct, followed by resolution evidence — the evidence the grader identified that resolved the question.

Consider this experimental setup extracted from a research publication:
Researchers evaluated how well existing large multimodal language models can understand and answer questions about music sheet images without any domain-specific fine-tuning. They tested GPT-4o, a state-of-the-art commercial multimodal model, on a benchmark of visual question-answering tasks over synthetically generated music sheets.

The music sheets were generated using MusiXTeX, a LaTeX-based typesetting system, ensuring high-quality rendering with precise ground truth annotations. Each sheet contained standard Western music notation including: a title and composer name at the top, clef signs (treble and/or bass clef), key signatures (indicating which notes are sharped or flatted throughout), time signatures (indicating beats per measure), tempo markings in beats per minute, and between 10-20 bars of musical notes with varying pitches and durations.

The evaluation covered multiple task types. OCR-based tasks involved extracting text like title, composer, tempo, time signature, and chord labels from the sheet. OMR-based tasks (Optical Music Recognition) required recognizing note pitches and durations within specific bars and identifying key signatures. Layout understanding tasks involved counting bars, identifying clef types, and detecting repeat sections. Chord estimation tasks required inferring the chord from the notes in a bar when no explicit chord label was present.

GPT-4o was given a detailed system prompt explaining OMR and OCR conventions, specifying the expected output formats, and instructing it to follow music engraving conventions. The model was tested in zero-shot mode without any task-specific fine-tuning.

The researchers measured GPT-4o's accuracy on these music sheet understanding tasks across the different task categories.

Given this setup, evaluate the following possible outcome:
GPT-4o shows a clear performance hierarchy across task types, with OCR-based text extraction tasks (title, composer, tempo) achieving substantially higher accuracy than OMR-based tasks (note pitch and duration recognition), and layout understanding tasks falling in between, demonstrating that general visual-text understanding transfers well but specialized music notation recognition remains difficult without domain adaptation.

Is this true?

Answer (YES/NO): NO